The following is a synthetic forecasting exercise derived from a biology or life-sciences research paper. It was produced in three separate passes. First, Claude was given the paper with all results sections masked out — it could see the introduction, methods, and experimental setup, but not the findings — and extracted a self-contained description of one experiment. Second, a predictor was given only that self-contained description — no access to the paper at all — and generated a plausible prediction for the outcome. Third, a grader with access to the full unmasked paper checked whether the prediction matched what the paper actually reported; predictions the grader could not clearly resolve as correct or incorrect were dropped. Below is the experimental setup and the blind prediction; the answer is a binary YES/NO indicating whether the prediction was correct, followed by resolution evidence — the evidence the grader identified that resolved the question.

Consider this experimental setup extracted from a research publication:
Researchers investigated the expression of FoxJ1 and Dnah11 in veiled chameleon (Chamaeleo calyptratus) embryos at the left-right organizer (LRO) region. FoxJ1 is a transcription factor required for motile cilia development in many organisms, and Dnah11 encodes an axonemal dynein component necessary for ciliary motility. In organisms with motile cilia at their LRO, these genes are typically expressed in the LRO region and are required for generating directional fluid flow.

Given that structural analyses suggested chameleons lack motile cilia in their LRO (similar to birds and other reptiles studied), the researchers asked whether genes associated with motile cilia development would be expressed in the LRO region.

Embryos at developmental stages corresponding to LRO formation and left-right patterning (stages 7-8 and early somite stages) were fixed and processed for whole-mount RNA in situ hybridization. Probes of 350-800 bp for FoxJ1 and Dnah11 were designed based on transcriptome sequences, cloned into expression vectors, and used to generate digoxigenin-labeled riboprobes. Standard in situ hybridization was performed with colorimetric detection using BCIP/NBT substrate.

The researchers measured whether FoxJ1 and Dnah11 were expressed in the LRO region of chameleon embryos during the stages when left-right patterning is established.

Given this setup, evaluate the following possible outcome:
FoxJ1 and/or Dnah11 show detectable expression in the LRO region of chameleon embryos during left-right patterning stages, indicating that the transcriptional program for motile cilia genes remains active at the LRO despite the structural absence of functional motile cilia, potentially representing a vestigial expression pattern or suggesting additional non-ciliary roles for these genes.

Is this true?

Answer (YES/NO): NO